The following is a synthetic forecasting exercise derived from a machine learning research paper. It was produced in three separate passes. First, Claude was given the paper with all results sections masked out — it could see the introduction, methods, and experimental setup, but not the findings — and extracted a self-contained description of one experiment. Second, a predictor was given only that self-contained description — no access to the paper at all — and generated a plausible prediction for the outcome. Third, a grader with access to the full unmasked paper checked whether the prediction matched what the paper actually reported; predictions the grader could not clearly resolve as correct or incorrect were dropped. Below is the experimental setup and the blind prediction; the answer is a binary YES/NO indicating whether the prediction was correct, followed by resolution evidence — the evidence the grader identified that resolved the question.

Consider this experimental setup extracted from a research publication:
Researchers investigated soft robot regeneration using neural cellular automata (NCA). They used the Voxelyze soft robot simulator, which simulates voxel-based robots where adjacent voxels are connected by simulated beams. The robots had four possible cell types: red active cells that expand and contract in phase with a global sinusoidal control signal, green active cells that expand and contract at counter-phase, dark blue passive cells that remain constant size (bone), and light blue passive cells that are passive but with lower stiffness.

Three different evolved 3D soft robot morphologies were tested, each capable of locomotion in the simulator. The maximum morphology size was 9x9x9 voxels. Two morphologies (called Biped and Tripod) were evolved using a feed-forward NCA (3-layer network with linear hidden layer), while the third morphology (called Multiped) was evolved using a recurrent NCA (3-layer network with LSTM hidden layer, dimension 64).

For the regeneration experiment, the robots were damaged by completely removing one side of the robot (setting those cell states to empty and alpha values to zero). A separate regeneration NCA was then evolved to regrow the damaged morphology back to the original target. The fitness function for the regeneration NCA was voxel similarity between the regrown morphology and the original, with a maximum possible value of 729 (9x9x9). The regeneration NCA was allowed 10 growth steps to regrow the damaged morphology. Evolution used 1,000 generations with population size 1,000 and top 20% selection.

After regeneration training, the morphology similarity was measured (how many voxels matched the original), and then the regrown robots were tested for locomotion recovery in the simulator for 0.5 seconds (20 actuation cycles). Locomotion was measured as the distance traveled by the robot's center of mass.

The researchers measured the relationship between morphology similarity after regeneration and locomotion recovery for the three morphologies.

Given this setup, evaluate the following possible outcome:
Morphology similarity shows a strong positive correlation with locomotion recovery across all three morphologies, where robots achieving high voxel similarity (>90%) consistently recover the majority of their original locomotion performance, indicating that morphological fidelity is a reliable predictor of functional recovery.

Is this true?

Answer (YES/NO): NO